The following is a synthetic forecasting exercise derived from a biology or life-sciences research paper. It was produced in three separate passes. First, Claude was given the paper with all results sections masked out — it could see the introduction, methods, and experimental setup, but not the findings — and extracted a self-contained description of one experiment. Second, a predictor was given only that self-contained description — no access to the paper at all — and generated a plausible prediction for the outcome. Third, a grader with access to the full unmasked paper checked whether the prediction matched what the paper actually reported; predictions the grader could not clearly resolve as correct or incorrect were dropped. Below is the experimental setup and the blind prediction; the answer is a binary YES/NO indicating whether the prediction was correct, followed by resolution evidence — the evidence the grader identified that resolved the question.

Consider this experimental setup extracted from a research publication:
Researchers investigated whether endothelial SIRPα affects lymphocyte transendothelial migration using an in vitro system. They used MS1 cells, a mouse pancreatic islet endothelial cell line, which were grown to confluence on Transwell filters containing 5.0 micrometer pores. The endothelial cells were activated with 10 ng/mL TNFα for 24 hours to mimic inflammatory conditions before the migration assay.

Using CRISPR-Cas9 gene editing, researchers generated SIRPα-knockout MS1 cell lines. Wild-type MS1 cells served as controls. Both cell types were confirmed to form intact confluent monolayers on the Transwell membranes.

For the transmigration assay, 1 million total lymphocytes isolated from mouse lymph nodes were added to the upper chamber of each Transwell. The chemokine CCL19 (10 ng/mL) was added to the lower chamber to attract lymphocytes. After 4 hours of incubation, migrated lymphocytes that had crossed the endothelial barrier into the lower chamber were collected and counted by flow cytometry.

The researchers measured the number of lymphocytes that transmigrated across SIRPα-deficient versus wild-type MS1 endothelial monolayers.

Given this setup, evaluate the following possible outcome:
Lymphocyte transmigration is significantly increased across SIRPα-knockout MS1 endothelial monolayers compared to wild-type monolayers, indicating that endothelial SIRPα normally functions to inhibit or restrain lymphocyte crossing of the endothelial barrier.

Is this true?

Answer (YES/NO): NO